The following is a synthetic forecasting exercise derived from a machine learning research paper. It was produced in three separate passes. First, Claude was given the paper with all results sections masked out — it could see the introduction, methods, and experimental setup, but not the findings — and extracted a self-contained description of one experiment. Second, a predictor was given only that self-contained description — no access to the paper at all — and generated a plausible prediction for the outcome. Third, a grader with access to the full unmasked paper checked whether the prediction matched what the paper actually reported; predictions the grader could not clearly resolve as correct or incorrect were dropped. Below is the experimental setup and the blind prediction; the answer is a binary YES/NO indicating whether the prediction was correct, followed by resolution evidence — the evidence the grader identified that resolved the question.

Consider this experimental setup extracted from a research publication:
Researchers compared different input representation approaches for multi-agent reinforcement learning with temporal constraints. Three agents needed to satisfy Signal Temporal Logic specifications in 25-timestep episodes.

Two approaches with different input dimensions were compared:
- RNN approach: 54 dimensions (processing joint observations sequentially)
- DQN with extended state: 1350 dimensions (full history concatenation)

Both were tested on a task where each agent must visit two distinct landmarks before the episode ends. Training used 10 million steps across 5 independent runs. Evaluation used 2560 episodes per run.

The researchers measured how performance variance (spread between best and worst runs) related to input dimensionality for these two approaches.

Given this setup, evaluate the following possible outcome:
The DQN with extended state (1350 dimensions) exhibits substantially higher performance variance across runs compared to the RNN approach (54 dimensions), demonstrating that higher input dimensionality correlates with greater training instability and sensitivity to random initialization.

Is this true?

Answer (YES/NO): NO